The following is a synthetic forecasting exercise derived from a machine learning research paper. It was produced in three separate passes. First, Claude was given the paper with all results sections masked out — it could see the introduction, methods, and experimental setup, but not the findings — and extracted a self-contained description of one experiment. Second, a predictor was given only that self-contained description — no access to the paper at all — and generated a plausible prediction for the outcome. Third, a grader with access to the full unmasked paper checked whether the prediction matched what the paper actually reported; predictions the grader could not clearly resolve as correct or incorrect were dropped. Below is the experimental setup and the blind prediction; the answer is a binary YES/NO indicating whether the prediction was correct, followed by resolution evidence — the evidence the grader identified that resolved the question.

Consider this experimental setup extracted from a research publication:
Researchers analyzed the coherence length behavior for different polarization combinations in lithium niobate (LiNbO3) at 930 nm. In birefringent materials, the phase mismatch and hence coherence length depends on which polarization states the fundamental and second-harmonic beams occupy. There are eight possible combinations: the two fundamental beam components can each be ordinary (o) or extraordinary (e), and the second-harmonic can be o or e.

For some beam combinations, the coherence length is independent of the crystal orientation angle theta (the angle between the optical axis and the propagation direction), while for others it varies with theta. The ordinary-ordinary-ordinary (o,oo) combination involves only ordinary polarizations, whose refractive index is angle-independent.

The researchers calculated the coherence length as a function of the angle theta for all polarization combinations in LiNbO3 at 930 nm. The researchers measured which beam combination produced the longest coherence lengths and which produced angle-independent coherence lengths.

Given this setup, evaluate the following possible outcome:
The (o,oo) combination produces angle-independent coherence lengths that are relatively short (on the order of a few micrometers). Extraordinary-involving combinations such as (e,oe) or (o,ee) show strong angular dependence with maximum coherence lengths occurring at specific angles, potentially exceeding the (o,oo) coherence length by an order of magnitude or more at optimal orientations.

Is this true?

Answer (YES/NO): NO